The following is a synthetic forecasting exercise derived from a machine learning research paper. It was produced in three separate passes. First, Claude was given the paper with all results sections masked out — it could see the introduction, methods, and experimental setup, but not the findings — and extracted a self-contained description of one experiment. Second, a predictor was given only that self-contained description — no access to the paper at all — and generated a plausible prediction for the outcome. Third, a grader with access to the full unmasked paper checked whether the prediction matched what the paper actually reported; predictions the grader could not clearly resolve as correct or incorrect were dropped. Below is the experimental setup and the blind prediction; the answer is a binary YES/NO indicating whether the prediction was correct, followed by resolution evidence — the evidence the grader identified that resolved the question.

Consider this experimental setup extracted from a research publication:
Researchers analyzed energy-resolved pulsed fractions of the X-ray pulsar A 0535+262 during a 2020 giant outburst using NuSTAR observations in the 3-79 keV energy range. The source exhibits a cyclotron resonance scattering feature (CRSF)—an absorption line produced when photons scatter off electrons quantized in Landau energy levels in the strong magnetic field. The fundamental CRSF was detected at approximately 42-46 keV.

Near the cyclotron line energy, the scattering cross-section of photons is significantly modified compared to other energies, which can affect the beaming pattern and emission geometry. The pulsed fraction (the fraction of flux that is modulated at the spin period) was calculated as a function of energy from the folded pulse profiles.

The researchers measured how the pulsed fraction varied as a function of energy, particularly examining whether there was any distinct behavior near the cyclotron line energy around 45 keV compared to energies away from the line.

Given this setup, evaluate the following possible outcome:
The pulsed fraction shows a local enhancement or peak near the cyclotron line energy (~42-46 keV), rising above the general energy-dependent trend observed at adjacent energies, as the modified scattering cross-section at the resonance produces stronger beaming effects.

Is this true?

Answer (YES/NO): YES